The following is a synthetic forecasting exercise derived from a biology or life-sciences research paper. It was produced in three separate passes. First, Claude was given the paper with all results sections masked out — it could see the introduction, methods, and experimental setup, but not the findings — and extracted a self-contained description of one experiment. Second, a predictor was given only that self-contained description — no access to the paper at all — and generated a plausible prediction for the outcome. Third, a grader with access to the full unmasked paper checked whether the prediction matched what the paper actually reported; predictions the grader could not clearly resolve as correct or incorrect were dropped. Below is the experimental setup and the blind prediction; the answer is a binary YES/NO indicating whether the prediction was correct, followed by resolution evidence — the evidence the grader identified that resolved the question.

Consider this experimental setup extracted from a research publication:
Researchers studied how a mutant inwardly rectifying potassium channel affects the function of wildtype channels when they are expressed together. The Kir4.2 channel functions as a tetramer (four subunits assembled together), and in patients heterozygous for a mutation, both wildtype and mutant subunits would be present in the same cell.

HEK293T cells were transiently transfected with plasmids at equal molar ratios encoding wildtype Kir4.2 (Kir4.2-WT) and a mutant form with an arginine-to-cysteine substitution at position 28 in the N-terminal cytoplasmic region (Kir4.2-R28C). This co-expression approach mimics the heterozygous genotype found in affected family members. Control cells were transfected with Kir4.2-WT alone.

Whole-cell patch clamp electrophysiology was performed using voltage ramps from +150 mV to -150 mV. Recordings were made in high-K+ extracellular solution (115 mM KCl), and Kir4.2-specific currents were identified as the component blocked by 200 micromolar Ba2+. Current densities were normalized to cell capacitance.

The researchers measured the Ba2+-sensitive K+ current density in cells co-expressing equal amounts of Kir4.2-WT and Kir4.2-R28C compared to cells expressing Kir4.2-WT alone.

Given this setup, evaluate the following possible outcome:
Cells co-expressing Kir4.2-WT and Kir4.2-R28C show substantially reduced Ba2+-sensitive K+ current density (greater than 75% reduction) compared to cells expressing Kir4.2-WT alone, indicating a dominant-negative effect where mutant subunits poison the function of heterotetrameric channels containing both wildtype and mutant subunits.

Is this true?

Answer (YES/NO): YES